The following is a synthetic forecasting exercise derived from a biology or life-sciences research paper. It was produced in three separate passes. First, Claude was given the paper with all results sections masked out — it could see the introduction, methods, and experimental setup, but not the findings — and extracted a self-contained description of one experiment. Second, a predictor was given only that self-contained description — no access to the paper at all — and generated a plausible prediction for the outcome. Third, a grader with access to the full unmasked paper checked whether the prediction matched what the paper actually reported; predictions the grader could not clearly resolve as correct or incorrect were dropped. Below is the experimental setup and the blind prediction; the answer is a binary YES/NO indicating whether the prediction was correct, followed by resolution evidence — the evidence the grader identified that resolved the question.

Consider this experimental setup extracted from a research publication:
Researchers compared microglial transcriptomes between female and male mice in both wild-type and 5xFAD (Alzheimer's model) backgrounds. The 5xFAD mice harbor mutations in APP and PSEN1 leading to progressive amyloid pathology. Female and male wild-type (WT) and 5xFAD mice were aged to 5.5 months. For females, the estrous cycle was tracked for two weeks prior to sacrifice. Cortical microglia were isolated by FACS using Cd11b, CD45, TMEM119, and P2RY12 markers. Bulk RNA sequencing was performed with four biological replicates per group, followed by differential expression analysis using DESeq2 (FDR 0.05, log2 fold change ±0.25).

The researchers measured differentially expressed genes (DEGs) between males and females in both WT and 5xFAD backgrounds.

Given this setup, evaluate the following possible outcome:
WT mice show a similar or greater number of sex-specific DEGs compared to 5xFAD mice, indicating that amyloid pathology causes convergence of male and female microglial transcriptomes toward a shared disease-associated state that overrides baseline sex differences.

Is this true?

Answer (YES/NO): NO